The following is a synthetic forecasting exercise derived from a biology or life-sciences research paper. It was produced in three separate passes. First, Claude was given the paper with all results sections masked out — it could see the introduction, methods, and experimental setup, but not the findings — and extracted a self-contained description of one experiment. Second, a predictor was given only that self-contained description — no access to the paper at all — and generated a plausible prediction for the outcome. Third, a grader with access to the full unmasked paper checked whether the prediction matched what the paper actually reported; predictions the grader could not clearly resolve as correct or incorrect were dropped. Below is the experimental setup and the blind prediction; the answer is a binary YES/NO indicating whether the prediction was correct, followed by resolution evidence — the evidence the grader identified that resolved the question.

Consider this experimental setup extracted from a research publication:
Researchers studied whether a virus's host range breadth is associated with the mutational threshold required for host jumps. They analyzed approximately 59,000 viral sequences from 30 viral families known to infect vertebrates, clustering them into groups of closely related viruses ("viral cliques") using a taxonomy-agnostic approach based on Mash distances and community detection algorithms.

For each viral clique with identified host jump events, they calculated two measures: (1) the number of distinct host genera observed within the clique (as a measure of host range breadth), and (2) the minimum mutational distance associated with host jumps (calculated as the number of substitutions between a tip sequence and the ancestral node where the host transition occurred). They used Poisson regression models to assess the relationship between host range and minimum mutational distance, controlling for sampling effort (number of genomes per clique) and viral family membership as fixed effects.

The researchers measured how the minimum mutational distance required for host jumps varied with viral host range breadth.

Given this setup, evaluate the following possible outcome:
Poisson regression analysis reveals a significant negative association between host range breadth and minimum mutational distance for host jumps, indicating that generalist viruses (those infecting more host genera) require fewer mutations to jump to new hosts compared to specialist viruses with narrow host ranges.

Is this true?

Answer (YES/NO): YES